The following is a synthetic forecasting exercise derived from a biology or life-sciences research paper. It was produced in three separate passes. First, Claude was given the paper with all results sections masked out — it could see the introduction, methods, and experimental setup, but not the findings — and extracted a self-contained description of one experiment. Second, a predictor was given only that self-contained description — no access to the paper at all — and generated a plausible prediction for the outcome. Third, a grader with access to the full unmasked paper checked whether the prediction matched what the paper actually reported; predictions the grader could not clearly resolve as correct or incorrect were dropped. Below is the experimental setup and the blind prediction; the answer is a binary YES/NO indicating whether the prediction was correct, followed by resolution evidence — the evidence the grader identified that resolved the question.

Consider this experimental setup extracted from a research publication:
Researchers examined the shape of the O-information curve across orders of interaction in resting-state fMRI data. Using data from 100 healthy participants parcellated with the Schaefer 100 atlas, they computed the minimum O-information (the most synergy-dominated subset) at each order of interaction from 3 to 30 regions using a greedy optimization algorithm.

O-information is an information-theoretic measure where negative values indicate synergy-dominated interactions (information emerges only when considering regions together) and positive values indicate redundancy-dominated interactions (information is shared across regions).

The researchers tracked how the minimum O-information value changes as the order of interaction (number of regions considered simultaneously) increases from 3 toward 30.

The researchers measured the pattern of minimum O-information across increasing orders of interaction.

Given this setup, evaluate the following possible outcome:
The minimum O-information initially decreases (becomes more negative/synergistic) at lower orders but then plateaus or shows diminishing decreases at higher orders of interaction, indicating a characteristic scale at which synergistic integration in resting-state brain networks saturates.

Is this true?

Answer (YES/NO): NO